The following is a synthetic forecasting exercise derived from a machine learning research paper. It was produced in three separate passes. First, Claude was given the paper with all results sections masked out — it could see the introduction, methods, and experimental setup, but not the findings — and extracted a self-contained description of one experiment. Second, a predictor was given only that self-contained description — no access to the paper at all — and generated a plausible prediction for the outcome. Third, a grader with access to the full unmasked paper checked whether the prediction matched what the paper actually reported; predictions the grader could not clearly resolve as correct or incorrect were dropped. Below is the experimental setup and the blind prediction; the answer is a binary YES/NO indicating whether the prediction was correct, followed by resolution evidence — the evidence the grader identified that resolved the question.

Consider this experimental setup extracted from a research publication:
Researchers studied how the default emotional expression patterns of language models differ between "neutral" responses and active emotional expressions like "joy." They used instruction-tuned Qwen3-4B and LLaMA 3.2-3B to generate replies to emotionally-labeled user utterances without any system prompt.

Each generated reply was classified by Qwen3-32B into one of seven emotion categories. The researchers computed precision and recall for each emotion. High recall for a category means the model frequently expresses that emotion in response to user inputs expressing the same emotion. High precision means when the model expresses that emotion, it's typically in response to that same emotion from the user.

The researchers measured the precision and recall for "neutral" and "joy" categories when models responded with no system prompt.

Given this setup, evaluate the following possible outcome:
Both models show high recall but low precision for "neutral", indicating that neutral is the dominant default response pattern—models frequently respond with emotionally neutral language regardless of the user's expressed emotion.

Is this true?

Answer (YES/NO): NO